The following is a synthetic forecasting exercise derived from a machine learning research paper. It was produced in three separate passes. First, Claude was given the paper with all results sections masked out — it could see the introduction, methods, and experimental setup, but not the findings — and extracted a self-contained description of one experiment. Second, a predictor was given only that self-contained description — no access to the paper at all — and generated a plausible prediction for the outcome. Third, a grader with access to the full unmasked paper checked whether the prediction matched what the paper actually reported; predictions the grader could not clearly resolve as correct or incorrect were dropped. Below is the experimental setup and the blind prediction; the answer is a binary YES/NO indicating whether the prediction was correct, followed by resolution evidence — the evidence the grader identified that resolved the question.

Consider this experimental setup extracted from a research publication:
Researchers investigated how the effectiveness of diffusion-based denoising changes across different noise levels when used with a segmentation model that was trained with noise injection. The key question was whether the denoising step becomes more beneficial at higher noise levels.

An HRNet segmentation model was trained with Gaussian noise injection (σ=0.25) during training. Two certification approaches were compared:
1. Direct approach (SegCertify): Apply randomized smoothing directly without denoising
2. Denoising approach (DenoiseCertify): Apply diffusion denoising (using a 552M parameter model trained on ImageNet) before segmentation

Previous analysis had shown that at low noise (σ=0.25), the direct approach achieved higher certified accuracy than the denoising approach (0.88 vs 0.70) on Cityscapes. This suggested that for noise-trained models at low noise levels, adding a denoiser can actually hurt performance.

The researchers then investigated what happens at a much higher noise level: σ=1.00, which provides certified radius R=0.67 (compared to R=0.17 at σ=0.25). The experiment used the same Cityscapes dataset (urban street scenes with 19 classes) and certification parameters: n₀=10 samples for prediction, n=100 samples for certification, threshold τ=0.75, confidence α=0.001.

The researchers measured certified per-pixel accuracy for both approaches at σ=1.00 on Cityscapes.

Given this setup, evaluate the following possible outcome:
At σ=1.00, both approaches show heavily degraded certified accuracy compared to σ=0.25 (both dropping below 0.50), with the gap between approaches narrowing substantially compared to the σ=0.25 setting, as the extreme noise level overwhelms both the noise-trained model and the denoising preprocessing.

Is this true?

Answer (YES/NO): NO